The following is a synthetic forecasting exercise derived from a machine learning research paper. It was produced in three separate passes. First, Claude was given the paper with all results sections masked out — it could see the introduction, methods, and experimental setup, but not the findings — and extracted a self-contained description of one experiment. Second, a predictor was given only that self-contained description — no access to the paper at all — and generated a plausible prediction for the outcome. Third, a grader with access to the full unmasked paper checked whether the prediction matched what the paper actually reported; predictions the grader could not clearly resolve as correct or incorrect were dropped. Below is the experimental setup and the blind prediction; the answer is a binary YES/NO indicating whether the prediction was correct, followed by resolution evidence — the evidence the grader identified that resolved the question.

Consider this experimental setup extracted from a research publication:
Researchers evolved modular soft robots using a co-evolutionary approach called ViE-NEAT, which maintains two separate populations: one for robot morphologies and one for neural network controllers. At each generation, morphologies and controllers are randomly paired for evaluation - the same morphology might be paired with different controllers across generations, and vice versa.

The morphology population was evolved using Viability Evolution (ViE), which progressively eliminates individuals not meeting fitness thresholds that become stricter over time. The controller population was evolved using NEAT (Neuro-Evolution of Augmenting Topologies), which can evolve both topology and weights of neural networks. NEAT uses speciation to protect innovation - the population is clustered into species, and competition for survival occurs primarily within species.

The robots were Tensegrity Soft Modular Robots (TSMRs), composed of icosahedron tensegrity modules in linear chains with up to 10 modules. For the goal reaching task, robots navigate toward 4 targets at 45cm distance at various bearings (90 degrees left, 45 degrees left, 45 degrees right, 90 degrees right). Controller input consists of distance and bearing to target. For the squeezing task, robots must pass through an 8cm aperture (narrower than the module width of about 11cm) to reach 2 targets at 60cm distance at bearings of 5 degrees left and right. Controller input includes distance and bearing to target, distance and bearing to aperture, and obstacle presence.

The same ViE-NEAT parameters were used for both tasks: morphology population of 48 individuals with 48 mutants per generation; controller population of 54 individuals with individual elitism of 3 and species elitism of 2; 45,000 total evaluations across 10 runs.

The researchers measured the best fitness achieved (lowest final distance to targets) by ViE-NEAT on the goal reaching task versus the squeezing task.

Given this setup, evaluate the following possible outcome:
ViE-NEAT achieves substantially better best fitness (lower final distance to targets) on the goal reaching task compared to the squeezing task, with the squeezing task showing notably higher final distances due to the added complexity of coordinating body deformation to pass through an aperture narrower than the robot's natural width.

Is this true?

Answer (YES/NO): YES